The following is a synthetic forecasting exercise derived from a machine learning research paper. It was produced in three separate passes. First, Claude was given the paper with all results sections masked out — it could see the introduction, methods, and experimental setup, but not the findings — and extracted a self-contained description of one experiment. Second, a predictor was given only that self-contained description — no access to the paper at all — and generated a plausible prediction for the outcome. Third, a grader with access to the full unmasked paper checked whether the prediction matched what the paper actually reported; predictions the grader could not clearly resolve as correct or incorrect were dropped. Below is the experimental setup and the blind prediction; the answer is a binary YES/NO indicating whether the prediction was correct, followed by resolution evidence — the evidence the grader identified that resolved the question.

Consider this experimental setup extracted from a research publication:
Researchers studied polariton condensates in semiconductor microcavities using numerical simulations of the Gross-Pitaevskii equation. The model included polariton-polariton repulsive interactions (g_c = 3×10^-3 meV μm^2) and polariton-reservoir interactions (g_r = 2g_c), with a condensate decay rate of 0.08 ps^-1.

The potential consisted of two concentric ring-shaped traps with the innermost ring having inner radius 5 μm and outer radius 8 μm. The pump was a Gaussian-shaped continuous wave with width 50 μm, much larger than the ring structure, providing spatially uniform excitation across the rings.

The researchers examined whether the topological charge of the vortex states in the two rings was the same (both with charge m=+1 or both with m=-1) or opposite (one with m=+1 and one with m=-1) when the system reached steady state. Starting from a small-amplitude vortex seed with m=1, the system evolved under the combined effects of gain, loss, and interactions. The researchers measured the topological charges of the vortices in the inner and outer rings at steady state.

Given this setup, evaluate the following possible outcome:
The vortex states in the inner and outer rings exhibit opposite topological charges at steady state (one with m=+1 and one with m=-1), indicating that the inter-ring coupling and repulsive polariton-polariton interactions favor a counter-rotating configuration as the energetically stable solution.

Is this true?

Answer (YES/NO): NO